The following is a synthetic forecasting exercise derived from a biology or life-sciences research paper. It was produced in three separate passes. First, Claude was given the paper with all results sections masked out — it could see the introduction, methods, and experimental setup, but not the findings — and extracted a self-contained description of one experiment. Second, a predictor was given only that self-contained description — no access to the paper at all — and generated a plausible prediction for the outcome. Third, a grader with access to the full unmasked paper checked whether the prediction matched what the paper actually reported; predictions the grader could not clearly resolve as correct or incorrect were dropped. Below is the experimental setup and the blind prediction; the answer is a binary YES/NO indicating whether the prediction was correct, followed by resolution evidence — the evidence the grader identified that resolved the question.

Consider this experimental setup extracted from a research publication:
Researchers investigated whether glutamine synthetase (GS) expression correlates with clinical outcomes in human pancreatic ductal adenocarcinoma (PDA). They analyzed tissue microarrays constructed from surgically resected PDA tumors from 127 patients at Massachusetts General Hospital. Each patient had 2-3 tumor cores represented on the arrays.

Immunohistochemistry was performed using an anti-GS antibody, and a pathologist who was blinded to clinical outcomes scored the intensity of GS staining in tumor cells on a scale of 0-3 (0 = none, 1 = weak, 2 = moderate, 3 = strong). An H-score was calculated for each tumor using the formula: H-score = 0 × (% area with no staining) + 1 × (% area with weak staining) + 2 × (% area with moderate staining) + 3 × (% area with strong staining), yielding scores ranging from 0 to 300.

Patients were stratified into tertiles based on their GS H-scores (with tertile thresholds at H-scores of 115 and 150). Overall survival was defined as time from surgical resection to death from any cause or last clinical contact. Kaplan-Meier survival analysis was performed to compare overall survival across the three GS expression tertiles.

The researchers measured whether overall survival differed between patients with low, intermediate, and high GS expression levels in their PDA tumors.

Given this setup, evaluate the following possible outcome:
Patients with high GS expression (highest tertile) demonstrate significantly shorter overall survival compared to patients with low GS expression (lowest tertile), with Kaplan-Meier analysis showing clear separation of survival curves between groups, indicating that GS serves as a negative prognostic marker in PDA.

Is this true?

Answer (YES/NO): NO